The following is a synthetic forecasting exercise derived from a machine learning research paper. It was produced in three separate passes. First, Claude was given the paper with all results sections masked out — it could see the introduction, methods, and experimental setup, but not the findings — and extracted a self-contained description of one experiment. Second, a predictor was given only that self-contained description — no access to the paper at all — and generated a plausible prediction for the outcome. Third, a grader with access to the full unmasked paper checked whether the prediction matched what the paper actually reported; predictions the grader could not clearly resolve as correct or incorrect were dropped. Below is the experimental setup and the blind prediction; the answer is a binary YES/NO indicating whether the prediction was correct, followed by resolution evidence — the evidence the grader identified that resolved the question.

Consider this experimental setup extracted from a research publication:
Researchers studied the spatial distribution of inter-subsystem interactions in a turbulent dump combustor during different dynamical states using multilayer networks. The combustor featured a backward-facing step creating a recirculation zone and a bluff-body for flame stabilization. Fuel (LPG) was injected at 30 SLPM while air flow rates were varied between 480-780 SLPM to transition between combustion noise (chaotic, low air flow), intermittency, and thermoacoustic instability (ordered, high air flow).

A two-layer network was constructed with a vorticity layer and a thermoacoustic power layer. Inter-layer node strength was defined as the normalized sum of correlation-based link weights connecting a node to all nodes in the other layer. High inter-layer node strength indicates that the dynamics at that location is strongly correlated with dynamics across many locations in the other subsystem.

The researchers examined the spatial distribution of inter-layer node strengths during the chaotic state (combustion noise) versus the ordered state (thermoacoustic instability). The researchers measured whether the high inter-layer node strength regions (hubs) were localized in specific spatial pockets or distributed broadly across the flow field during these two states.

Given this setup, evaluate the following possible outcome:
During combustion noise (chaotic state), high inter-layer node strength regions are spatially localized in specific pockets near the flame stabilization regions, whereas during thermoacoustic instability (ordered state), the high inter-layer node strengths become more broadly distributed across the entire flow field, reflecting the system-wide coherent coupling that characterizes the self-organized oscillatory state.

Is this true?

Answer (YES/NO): NO